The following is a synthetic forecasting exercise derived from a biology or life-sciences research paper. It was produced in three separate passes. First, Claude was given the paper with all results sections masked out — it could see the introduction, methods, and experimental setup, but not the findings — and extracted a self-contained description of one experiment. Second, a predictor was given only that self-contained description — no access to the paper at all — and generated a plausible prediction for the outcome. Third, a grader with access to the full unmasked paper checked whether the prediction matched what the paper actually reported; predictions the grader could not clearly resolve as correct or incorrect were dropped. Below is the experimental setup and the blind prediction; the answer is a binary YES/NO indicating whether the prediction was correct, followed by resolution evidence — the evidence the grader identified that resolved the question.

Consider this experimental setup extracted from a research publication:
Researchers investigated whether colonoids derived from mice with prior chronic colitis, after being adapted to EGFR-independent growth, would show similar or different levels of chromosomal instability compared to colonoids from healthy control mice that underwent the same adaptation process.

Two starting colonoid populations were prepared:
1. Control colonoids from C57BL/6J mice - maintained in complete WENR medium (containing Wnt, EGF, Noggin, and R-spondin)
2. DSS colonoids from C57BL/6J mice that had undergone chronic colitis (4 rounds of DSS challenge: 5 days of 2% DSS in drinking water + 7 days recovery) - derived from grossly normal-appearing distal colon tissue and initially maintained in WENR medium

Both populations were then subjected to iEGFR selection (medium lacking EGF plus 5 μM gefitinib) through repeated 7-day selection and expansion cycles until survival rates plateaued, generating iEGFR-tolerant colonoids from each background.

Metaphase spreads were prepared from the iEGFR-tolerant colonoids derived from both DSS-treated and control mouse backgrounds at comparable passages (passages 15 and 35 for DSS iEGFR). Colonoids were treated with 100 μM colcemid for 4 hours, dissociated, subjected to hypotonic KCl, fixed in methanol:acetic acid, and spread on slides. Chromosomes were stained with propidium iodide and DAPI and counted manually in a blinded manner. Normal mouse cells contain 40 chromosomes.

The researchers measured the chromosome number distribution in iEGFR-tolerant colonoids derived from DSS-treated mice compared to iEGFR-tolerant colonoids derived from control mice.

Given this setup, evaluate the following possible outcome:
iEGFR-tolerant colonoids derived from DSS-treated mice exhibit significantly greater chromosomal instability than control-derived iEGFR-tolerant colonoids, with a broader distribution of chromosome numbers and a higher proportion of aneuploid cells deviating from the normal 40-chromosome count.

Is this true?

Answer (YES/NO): NO